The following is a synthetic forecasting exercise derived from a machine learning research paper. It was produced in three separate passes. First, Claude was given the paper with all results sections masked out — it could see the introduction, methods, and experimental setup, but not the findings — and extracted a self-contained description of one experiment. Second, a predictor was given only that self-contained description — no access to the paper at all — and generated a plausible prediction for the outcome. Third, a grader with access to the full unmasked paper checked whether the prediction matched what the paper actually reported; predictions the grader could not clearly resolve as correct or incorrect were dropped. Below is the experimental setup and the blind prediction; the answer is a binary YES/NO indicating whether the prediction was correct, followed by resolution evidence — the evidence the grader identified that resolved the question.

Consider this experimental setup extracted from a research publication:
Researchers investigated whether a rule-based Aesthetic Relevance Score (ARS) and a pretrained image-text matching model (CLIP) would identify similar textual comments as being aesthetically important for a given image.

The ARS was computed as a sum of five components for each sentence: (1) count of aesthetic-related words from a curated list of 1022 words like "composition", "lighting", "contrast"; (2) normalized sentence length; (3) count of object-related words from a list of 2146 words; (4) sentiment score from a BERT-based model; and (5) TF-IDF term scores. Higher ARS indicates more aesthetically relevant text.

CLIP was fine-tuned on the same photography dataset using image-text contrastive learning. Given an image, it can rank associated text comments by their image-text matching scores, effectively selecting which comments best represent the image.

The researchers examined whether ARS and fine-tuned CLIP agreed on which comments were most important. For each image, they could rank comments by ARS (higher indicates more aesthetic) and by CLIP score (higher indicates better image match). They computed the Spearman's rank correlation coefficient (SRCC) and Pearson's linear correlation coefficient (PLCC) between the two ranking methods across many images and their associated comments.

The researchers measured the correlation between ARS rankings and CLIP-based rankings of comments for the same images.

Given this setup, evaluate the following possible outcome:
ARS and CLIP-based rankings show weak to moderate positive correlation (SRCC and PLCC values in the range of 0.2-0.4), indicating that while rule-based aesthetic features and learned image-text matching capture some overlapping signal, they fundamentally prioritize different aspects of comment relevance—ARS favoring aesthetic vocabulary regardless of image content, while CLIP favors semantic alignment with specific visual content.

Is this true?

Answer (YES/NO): NO